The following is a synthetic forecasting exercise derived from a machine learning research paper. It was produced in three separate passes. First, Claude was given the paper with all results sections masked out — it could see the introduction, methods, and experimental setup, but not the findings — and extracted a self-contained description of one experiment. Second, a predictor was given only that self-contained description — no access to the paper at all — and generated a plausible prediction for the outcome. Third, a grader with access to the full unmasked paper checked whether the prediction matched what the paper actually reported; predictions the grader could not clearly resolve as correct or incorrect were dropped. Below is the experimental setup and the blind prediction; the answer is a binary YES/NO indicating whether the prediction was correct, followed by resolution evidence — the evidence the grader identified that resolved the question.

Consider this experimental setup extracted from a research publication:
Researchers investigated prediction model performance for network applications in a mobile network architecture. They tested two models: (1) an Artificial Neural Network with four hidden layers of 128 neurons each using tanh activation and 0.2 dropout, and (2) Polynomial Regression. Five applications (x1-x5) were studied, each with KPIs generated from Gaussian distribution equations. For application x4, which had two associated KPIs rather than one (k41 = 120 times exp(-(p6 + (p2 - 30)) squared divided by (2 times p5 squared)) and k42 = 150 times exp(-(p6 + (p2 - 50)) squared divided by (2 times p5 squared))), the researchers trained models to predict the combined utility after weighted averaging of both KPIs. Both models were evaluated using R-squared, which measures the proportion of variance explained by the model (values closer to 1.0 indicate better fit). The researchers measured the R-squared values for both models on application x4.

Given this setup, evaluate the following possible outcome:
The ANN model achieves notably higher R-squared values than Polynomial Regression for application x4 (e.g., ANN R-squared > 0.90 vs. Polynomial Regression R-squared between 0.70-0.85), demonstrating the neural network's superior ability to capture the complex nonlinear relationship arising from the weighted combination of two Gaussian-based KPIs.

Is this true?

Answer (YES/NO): NO